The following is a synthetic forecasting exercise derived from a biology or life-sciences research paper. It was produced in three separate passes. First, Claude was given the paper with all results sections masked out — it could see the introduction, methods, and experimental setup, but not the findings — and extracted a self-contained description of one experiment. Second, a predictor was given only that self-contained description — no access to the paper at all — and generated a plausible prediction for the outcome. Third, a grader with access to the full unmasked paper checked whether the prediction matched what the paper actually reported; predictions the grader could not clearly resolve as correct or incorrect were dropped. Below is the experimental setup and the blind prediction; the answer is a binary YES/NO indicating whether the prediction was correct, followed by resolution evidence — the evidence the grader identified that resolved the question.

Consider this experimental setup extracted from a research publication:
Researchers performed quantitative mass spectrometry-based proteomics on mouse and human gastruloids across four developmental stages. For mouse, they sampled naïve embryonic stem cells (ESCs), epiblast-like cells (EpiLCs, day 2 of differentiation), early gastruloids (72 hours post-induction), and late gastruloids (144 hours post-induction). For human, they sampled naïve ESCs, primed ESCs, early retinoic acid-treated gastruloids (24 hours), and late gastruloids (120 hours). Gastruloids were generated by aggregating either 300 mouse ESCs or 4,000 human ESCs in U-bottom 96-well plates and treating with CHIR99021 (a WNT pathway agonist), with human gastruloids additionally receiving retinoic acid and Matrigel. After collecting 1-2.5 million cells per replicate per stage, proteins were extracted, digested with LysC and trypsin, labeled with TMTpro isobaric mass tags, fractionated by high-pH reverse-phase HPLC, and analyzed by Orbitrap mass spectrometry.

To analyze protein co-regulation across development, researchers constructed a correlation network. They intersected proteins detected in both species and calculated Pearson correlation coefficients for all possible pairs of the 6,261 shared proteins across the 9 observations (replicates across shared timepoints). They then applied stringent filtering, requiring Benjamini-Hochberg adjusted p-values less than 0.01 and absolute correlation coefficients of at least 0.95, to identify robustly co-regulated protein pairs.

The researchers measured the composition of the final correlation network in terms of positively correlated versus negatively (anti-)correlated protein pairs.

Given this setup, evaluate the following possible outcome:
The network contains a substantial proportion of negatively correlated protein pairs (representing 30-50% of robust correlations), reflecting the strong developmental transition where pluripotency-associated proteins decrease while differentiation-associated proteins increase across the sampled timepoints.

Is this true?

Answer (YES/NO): YES